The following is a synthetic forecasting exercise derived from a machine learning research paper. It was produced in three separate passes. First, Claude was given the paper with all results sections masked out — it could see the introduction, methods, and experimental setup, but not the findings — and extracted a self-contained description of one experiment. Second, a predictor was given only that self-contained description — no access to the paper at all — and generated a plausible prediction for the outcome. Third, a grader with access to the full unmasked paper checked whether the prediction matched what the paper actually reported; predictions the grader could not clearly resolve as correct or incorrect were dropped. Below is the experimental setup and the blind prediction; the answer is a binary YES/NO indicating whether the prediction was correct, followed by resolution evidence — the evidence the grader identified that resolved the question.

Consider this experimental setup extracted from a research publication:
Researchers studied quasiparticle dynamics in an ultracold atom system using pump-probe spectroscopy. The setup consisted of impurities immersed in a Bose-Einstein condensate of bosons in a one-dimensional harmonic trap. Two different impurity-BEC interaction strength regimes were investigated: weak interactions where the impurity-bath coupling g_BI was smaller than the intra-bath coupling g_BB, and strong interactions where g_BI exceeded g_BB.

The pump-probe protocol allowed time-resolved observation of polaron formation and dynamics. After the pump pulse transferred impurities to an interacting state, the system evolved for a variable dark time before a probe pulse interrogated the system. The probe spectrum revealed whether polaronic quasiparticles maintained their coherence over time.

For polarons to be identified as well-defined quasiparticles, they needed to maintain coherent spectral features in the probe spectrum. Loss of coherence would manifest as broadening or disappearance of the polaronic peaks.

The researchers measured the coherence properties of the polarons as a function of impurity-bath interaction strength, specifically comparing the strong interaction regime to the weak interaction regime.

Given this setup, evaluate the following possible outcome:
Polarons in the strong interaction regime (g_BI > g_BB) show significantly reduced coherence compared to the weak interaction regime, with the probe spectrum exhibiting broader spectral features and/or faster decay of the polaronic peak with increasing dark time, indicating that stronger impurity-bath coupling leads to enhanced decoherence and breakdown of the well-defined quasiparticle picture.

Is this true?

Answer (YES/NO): YES